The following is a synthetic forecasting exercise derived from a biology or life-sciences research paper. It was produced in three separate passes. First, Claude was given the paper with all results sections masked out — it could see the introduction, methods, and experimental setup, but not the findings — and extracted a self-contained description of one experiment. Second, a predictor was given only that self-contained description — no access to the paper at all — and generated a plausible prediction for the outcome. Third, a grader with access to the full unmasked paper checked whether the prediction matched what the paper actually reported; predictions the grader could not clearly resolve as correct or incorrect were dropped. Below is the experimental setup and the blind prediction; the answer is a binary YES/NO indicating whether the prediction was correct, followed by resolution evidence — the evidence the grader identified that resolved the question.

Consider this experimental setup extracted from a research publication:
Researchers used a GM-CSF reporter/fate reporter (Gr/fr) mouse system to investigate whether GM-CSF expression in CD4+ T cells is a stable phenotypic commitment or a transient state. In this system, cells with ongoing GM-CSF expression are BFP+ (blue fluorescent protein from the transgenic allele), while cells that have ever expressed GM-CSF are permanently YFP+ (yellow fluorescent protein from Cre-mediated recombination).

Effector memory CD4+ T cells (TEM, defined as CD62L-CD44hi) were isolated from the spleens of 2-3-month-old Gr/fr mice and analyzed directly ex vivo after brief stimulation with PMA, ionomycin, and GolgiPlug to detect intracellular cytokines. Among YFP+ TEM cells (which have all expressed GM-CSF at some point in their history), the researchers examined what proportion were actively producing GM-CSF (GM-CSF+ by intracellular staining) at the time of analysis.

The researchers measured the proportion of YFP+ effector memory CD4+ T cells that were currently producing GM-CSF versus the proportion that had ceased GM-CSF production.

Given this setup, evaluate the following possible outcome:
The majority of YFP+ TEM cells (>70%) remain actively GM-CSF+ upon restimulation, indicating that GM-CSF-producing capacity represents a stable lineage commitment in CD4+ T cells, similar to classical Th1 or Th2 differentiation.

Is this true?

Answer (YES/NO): NO